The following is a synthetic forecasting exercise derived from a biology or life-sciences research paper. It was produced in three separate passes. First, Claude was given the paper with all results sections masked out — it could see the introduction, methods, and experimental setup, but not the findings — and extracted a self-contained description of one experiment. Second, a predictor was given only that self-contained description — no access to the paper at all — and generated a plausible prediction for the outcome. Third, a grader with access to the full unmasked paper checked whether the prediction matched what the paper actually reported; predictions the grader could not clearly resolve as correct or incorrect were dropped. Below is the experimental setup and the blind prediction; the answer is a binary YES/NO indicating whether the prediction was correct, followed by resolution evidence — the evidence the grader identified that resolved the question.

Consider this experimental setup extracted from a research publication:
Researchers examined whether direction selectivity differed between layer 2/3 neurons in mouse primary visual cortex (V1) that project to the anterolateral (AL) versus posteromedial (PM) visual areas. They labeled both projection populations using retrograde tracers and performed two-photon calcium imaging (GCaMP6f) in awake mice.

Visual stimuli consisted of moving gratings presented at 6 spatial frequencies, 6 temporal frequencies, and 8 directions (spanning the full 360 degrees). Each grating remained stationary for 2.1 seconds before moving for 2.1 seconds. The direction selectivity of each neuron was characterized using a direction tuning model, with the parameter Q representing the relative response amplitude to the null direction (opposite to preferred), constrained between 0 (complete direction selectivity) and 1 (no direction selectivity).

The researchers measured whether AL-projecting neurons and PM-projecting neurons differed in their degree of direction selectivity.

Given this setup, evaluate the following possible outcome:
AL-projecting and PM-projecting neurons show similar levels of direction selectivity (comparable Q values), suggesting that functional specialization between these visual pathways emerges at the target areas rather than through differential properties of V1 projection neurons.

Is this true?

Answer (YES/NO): NO